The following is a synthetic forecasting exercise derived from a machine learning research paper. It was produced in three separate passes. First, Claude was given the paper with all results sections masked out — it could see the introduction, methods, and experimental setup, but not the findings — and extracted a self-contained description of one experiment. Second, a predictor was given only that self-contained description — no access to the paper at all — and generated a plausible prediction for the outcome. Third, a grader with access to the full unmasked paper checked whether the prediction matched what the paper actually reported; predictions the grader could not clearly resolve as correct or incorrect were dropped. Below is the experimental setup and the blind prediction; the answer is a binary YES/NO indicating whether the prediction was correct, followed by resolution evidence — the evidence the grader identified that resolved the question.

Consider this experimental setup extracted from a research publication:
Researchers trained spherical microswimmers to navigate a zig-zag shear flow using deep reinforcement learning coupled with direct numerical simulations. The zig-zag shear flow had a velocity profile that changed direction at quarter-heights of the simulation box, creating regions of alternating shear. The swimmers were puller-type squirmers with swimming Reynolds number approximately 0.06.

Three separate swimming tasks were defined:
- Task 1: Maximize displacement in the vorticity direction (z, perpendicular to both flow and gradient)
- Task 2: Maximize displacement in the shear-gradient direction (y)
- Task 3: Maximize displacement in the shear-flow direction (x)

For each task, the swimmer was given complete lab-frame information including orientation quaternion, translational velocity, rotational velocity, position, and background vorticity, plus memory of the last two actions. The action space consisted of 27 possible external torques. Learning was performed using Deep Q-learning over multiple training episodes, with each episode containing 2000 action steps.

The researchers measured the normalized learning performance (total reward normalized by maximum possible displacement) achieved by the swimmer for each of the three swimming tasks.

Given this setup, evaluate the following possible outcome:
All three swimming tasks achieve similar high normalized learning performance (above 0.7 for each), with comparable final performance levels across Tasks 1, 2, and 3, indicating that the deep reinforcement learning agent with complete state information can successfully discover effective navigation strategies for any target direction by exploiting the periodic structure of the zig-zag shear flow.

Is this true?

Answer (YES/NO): NO